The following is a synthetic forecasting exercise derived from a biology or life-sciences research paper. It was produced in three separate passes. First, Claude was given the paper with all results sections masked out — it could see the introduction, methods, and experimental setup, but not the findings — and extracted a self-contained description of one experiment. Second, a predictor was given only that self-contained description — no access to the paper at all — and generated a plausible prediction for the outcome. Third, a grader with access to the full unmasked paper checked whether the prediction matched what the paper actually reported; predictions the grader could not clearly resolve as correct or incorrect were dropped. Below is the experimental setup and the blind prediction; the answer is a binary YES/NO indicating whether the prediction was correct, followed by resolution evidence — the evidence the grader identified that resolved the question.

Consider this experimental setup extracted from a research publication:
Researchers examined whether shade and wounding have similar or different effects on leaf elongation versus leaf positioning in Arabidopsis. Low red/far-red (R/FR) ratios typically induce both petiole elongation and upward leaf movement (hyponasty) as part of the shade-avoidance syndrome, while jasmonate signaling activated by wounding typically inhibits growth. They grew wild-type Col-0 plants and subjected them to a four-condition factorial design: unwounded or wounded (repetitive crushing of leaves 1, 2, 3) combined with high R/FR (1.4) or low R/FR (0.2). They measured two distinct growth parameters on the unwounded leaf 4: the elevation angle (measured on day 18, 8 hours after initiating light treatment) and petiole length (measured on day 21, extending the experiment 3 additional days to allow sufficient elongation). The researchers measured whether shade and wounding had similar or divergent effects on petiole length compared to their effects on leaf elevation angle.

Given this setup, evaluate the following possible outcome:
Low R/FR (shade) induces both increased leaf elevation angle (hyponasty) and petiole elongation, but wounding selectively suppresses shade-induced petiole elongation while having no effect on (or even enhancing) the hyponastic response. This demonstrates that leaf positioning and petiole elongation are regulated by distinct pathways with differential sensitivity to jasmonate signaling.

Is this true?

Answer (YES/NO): NO